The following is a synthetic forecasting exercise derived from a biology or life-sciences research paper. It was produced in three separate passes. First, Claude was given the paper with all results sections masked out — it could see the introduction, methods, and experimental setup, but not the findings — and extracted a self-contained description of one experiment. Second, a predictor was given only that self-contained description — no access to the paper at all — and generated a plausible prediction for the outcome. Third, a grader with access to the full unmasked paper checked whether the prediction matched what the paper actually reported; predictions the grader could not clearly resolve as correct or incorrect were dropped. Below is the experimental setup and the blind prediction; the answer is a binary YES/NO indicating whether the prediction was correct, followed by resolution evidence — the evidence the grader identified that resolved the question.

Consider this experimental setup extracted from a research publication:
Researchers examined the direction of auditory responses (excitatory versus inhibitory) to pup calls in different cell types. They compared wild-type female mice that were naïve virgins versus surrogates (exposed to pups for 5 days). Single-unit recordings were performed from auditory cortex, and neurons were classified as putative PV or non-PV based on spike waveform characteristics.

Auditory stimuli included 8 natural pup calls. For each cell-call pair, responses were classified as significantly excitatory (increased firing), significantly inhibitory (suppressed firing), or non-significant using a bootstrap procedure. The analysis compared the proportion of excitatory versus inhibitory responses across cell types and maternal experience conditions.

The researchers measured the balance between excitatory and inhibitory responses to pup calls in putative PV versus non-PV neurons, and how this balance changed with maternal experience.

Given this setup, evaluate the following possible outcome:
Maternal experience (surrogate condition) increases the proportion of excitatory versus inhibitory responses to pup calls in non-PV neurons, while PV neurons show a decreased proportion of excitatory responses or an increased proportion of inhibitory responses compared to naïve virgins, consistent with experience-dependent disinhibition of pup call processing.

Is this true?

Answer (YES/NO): YES